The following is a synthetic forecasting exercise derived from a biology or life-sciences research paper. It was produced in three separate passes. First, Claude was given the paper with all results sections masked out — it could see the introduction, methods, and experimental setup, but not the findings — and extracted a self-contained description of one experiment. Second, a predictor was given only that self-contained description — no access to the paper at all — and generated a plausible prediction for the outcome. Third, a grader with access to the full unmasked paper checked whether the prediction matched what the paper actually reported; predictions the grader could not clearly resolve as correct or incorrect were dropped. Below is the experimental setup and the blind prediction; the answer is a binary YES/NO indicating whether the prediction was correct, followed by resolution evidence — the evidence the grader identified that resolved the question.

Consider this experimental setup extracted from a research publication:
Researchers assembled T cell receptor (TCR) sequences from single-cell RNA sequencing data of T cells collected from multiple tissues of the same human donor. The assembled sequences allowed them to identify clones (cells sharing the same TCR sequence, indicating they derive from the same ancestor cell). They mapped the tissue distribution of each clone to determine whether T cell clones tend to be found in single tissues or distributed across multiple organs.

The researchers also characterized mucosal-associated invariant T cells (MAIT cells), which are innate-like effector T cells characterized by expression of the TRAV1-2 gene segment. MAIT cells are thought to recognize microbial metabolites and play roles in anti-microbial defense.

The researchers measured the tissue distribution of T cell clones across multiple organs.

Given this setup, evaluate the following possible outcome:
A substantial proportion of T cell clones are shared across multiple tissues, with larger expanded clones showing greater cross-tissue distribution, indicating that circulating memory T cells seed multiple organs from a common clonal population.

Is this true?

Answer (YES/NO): YES